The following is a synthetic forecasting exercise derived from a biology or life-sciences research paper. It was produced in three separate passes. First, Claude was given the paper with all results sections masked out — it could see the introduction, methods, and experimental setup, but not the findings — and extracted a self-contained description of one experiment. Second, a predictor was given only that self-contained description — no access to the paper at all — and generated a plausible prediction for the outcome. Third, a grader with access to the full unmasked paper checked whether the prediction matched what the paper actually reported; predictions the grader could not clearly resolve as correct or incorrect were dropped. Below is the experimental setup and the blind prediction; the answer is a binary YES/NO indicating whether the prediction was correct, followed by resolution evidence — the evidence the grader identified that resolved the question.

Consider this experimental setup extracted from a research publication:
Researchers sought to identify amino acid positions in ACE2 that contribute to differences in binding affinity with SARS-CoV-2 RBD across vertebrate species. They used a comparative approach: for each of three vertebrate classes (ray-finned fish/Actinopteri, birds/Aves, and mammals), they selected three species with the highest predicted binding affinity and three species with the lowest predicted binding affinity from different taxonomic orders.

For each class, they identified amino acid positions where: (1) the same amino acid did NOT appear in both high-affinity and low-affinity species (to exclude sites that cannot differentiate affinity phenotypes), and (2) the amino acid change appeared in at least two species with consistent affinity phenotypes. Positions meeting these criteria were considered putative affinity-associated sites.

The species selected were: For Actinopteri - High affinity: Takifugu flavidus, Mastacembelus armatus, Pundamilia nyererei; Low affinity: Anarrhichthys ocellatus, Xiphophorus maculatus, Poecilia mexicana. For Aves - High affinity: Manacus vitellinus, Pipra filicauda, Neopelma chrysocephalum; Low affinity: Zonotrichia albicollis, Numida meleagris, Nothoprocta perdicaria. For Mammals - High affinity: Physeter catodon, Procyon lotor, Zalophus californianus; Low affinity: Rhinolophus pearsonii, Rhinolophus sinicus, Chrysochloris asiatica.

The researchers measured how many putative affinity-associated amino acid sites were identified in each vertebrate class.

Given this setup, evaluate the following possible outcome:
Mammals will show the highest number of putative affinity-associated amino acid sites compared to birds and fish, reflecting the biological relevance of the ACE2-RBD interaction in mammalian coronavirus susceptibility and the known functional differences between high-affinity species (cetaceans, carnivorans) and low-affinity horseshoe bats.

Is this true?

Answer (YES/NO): YES